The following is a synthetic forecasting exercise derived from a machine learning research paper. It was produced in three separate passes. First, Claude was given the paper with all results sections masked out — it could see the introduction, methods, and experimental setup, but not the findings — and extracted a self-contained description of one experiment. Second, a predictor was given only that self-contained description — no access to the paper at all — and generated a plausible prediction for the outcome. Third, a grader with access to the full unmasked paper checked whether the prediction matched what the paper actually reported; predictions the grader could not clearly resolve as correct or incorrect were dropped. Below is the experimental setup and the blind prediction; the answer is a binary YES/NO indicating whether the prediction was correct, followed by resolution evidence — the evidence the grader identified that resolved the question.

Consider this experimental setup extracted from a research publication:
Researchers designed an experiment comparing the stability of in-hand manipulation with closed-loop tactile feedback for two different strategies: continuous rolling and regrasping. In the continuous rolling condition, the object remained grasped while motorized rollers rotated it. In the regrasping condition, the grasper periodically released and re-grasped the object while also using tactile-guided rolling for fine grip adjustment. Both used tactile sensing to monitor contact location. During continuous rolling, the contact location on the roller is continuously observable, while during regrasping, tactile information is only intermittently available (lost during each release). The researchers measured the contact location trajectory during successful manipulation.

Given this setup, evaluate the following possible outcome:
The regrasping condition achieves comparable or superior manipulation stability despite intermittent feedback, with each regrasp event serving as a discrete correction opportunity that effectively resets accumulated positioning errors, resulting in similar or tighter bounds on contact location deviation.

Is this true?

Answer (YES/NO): NO